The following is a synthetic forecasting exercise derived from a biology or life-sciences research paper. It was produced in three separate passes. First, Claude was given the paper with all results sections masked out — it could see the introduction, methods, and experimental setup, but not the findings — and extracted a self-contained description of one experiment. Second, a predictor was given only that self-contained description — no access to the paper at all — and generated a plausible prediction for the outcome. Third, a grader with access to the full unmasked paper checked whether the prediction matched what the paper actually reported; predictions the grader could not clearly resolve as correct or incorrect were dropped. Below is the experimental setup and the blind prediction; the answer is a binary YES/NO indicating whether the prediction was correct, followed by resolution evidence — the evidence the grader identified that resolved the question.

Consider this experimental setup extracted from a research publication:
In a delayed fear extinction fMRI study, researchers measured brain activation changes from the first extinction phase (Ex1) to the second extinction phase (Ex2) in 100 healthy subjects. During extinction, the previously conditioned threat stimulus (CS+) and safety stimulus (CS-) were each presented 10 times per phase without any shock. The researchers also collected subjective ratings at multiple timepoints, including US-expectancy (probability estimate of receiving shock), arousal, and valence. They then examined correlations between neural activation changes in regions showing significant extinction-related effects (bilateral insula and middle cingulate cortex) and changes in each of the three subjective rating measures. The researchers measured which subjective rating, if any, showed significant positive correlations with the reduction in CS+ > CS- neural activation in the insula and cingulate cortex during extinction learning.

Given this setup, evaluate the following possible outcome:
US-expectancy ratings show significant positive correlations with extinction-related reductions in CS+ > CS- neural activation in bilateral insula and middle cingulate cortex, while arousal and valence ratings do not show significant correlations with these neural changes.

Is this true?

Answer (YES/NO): NO